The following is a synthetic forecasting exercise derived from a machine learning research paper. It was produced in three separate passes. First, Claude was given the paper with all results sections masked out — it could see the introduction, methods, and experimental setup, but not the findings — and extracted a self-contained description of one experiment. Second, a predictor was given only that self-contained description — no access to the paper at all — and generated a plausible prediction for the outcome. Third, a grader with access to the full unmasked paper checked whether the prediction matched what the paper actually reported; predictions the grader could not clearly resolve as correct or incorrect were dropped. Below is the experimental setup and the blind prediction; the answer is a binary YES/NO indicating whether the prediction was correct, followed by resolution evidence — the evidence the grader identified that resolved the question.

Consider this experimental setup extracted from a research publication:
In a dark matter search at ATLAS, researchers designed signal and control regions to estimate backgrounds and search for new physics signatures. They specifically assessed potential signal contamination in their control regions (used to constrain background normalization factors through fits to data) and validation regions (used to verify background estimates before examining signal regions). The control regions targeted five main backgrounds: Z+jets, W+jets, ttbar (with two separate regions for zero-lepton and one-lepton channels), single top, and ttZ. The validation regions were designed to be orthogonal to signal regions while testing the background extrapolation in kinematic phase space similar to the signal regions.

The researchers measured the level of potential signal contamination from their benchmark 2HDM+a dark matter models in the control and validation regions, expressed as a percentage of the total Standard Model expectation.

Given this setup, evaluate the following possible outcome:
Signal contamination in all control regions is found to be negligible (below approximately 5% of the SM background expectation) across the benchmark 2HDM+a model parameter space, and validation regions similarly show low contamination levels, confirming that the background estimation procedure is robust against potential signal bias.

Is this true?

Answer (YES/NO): NO